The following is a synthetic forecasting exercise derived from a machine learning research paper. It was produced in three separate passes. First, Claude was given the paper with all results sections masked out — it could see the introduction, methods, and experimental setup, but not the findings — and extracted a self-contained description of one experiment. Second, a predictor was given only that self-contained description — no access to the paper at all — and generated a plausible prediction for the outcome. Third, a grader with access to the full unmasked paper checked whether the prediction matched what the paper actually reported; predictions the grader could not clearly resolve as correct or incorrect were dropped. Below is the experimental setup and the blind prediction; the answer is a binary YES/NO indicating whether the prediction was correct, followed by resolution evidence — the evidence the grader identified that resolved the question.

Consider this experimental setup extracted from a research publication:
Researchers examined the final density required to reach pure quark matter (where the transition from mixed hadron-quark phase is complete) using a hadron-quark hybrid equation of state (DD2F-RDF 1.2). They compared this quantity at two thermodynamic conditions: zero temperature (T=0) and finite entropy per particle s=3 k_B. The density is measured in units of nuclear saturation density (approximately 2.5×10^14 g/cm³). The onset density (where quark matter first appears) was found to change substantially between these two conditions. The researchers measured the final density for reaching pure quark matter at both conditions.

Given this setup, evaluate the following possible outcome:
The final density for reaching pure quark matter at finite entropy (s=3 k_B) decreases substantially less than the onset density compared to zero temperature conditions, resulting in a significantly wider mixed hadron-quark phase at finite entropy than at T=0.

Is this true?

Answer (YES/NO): YES